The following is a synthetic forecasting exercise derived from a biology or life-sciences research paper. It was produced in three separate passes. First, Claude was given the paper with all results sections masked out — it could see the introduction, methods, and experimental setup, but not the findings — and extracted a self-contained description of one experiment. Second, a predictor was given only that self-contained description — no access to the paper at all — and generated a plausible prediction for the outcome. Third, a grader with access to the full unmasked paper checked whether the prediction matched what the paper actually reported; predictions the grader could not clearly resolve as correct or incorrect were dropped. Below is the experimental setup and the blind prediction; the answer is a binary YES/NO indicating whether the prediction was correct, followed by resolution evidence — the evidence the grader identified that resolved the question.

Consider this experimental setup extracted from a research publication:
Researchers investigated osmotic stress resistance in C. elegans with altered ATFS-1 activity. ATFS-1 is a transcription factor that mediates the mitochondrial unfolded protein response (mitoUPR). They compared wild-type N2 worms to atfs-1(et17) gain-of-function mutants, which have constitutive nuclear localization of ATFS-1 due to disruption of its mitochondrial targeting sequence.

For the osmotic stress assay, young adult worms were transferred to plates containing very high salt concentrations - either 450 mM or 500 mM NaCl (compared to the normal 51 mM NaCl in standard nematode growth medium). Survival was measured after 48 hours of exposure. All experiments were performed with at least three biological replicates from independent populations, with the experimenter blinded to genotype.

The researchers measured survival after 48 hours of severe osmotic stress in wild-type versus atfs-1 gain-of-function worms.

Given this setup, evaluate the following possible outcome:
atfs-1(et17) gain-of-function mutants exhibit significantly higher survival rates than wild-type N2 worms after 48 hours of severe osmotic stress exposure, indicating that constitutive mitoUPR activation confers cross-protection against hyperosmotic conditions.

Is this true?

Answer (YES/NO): YES